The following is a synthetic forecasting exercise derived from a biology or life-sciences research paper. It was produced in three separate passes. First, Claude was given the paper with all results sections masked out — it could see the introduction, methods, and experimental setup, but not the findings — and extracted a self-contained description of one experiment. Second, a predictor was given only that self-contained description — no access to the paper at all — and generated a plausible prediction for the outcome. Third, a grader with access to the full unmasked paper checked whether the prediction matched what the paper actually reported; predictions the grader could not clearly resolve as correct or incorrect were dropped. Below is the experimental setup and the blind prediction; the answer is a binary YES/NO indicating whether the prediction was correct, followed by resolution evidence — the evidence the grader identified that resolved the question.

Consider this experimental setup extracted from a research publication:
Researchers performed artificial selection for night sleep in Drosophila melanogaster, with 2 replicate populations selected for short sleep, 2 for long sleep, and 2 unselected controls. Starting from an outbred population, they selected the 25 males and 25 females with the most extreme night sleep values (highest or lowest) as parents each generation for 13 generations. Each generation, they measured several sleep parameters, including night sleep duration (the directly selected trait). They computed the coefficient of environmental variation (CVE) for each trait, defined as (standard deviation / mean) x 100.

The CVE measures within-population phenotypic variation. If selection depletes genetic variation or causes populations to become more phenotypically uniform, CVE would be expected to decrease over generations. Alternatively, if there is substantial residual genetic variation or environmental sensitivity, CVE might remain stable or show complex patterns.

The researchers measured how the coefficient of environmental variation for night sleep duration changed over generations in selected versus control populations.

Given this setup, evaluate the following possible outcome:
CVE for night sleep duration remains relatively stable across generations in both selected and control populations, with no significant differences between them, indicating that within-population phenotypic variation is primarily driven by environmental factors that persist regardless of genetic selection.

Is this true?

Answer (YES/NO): NO